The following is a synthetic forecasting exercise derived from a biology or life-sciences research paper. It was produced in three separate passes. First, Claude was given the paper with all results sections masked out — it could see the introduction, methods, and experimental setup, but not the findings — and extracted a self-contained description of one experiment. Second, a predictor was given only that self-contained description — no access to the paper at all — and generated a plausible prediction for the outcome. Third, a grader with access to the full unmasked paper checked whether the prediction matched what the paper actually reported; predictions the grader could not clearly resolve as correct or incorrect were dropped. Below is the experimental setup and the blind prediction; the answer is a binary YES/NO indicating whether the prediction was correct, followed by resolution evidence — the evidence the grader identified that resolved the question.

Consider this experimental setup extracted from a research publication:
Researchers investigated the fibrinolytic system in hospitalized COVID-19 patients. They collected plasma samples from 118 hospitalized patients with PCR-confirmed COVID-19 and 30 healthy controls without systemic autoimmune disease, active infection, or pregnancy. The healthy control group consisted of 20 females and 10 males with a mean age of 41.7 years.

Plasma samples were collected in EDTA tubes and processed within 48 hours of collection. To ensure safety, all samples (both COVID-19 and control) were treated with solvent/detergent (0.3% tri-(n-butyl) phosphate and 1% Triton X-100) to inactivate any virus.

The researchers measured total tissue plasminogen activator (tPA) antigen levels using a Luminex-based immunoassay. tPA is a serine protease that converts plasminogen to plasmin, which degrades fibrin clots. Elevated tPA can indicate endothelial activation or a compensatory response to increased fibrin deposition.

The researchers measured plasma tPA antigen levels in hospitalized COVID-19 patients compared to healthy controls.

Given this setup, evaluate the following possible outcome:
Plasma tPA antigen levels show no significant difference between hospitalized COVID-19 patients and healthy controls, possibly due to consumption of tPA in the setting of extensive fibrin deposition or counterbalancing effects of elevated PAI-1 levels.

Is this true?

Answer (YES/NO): NO